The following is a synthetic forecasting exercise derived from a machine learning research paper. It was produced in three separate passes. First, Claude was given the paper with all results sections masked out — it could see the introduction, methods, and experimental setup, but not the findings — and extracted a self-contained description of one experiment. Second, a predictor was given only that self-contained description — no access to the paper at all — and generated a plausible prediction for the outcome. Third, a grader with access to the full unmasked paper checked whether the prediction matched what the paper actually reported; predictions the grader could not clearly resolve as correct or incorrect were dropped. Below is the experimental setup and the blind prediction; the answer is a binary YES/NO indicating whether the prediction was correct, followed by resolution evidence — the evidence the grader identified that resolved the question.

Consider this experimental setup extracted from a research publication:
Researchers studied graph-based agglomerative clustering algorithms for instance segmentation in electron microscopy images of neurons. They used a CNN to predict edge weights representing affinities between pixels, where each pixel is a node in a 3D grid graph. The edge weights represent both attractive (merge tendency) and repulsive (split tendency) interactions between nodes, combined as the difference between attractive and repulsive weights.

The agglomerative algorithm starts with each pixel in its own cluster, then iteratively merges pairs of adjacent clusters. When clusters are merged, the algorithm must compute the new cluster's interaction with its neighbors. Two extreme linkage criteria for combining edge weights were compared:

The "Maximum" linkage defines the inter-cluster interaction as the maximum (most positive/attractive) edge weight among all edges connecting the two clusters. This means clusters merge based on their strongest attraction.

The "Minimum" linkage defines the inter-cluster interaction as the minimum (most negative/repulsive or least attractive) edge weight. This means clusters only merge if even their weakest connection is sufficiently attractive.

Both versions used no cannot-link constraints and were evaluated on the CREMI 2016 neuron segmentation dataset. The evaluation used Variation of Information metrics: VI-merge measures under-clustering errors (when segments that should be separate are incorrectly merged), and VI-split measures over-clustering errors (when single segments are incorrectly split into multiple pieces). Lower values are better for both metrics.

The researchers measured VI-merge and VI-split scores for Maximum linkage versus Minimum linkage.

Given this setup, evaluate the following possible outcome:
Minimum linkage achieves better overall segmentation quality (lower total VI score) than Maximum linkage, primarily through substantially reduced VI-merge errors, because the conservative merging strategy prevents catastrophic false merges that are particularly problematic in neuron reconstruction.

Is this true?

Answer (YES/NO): YES